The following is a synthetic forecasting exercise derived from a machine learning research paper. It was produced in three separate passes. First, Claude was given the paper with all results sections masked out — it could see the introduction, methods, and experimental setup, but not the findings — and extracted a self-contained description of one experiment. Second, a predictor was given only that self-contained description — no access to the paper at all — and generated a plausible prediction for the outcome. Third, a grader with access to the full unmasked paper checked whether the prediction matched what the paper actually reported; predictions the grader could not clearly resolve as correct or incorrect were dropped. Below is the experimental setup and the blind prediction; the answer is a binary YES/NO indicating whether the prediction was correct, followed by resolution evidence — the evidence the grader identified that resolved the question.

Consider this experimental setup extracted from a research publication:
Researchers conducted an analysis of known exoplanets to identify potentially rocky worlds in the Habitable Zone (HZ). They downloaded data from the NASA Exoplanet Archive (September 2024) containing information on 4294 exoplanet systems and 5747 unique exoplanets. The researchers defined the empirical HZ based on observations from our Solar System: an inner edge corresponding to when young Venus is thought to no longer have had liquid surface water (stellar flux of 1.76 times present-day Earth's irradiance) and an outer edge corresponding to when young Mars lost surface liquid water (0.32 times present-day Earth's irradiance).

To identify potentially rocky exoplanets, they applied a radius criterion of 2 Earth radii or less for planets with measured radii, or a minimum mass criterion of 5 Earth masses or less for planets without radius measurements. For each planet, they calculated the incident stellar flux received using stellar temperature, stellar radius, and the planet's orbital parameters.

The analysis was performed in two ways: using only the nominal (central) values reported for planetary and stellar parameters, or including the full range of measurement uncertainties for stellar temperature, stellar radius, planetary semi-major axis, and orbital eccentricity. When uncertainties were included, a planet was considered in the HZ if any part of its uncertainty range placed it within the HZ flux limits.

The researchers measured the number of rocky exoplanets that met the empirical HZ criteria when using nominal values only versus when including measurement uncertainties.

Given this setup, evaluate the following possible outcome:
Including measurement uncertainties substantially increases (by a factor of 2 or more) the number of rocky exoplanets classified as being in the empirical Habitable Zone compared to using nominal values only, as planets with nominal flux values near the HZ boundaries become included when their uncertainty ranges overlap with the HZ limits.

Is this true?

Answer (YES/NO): NO